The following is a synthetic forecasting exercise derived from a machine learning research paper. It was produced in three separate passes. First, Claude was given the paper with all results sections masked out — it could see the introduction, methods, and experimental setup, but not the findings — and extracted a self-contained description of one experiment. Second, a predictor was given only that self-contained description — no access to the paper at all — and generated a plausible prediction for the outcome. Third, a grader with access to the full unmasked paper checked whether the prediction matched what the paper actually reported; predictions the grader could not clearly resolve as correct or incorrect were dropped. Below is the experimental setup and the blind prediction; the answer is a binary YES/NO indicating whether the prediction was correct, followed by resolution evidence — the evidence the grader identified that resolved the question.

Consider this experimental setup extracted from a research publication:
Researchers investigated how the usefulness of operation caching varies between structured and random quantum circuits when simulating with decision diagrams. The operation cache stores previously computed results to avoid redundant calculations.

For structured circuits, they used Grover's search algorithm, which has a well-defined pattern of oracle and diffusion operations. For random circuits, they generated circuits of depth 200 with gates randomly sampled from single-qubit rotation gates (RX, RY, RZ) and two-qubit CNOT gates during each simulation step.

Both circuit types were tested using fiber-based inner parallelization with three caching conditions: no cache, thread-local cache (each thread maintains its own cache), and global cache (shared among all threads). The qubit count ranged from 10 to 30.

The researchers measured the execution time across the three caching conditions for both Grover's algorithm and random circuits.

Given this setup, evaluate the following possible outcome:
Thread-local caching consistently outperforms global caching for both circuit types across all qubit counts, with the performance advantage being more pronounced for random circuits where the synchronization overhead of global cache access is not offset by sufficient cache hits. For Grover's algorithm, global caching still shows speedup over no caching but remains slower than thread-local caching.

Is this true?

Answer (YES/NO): NO